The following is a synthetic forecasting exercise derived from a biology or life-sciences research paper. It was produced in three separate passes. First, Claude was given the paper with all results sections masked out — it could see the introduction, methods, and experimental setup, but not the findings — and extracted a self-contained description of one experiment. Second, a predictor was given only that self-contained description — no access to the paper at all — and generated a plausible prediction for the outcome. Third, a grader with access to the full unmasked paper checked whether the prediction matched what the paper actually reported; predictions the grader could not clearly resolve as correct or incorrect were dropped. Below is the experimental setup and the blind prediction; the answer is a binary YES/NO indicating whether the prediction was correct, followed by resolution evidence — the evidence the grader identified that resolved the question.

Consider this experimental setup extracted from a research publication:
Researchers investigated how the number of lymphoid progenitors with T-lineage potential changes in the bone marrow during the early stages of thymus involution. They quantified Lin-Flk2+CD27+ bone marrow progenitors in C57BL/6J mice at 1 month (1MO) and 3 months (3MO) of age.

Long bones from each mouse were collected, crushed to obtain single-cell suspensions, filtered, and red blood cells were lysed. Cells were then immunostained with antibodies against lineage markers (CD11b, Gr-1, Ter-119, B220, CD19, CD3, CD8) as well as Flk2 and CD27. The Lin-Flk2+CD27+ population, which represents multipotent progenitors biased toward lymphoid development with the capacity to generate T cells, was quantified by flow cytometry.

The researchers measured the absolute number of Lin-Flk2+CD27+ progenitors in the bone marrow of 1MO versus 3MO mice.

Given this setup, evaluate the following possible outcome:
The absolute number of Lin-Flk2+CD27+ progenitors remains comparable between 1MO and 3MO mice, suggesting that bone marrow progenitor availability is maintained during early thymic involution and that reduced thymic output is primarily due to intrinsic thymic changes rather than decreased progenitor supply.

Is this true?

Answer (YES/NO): NO